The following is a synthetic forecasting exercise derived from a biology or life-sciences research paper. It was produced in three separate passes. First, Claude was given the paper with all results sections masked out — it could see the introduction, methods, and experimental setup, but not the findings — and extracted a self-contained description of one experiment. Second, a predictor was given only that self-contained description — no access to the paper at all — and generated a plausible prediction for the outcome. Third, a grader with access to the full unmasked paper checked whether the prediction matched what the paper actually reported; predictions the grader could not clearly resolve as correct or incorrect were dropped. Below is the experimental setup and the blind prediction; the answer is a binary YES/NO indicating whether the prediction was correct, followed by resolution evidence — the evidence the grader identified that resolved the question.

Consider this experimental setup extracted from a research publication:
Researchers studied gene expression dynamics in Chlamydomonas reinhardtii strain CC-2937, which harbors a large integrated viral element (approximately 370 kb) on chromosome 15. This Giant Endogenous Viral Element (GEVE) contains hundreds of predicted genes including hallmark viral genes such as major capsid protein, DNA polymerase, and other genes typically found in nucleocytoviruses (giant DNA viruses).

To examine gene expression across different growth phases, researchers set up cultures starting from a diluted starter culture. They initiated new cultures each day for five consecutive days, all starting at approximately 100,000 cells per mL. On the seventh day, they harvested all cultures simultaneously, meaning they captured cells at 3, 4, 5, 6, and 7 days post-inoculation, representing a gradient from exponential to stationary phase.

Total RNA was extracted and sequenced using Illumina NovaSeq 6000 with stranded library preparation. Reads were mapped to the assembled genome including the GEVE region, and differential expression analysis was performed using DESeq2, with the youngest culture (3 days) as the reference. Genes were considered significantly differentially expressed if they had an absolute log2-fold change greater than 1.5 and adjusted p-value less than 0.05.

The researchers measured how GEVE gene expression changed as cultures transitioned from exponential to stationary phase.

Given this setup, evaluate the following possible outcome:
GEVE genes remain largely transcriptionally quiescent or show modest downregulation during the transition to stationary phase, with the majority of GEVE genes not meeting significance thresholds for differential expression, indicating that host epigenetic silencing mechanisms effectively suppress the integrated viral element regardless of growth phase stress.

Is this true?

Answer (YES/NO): NO